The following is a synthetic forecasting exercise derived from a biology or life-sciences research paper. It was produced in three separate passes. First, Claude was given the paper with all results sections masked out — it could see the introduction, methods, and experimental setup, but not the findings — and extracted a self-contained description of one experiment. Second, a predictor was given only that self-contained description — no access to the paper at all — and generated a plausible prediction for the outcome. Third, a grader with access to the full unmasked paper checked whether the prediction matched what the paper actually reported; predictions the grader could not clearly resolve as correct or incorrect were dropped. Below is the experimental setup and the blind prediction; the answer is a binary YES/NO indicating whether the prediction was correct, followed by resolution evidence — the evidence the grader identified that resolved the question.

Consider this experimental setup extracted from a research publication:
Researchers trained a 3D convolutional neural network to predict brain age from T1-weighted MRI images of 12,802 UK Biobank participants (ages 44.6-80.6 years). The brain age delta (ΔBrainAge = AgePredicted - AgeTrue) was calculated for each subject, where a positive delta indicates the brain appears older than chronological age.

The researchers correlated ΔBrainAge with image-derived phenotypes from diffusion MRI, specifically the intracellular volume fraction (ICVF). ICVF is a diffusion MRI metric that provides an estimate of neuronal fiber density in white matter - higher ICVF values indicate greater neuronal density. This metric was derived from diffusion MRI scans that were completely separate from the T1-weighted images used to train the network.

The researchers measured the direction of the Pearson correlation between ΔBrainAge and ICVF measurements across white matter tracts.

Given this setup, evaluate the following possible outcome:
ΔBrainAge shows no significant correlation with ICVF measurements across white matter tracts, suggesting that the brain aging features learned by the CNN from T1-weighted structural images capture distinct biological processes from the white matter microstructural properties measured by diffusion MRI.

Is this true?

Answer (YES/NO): NO